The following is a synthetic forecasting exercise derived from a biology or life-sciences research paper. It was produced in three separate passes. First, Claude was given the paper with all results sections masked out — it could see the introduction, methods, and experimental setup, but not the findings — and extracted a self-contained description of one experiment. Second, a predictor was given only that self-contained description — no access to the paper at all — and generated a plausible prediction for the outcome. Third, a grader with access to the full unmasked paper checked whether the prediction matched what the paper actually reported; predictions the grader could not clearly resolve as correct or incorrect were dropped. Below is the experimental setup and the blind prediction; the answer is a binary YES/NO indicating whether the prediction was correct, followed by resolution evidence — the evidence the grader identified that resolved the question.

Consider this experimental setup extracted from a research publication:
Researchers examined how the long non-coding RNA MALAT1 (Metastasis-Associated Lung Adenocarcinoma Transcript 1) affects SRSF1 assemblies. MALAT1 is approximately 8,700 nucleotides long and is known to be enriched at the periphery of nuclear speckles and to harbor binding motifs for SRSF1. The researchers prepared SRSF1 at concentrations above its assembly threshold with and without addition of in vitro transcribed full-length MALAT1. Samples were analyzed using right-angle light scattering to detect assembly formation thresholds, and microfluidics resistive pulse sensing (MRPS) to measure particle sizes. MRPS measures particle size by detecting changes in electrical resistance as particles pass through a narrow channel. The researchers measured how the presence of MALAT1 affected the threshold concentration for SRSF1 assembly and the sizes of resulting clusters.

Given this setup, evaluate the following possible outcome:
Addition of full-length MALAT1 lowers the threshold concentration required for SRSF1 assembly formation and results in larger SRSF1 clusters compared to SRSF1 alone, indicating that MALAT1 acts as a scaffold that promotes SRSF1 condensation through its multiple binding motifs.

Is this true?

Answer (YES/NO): NO